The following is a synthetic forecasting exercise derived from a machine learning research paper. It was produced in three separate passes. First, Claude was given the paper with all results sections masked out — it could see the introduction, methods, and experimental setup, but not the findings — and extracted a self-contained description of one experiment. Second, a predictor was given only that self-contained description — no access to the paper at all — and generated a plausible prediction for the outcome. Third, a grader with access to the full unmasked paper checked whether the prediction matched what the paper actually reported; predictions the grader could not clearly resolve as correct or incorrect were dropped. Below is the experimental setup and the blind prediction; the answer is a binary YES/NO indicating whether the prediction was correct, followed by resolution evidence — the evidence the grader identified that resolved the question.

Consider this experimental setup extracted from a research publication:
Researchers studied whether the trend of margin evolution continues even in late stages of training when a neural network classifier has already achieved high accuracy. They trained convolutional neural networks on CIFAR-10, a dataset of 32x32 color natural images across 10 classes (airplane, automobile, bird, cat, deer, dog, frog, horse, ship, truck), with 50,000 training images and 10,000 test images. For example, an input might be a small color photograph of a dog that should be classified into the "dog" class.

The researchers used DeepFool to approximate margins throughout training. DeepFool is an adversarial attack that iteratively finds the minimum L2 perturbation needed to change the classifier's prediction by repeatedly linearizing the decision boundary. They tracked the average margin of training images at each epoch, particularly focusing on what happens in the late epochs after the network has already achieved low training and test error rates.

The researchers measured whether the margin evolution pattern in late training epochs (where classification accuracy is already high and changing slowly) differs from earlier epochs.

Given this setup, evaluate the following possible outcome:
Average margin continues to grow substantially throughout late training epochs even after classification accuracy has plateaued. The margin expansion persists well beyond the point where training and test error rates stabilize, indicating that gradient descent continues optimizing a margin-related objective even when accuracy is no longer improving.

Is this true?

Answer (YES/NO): NO